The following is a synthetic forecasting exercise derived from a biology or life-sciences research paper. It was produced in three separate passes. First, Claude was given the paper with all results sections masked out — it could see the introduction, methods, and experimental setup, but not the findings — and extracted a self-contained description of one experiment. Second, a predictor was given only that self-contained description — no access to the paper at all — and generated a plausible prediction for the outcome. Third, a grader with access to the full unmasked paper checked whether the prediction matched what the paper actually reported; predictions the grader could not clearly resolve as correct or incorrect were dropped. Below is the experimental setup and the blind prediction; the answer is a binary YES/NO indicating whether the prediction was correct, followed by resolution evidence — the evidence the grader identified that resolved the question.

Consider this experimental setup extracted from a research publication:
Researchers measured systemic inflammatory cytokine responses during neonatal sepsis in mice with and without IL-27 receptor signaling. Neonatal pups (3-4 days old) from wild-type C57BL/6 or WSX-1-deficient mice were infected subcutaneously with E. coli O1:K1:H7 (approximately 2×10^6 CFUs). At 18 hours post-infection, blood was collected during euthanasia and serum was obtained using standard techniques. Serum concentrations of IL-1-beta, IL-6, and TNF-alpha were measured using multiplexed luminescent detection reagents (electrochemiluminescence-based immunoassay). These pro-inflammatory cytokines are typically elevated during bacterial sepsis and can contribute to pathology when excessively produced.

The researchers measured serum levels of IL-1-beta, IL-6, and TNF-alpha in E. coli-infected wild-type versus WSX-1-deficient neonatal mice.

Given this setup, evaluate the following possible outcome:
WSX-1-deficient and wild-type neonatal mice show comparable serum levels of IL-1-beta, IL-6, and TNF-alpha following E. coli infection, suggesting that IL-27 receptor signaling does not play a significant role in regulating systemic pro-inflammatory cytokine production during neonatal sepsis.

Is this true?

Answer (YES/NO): NO